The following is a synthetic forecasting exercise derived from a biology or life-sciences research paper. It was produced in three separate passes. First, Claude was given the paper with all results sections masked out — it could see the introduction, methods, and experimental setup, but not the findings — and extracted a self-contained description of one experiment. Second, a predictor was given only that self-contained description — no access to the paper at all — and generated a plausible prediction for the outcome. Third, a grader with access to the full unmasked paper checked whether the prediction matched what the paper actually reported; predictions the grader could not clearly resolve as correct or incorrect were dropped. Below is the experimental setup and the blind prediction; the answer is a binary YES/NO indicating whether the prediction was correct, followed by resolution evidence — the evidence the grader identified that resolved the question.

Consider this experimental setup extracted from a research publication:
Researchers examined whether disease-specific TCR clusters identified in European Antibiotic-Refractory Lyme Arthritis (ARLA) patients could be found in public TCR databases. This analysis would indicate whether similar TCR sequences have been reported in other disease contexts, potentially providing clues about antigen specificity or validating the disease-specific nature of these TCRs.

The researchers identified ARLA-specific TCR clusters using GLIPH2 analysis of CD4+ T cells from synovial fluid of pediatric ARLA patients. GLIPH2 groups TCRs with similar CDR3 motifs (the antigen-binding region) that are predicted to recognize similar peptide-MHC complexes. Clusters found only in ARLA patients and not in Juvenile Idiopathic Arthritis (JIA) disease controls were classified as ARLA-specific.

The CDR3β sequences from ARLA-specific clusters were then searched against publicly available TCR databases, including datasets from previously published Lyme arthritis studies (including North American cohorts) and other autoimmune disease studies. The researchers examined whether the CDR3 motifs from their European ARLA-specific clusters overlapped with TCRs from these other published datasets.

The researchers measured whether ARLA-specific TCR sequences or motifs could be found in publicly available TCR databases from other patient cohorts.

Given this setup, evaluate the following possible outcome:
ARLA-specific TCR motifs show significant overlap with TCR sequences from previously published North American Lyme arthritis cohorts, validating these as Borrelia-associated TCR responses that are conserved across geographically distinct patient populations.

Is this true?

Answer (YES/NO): NO